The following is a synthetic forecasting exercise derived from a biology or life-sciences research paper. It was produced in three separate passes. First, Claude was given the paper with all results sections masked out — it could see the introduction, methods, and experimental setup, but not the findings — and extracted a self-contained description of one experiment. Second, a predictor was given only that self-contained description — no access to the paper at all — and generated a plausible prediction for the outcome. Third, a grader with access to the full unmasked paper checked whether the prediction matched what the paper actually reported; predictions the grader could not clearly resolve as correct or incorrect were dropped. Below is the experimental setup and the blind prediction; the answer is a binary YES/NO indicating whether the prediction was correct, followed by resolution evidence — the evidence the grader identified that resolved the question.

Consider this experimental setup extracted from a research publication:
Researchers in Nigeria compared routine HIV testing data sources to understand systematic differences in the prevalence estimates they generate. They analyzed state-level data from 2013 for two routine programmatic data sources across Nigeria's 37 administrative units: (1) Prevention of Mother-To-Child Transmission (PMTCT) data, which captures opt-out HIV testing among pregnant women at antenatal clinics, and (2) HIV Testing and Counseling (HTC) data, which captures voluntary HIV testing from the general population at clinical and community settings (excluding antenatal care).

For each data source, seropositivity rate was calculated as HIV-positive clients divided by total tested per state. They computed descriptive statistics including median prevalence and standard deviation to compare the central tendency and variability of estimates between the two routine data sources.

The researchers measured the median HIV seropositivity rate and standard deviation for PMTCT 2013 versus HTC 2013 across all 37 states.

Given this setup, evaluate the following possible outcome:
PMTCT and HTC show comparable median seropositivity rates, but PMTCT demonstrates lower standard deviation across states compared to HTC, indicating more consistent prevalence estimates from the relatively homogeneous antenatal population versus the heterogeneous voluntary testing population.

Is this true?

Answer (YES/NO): NO